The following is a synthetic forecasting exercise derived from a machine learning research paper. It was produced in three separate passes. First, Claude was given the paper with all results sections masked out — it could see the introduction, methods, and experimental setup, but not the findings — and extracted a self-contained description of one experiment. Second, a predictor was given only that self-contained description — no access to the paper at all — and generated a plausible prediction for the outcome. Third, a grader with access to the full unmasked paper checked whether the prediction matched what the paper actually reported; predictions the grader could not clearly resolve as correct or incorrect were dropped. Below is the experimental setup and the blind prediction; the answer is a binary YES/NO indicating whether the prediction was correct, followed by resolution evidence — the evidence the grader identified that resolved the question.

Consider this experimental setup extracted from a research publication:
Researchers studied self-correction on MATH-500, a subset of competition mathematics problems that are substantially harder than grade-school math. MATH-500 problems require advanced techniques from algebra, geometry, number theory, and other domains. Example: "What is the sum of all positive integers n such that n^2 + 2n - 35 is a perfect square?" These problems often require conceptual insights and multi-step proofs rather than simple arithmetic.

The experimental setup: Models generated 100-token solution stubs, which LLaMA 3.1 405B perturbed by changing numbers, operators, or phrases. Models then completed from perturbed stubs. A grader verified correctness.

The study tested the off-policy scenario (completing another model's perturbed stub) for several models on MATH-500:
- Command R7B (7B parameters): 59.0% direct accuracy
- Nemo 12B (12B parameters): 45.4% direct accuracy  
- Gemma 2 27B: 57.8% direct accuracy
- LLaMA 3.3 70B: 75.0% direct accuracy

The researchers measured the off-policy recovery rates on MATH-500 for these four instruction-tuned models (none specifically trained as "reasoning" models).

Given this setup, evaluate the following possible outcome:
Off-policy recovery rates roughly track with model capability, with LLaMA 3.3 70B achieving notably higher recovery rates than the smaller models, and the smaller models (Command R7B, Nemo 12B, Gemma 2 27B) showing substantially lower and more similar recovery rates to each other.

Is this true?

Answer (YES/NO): YES